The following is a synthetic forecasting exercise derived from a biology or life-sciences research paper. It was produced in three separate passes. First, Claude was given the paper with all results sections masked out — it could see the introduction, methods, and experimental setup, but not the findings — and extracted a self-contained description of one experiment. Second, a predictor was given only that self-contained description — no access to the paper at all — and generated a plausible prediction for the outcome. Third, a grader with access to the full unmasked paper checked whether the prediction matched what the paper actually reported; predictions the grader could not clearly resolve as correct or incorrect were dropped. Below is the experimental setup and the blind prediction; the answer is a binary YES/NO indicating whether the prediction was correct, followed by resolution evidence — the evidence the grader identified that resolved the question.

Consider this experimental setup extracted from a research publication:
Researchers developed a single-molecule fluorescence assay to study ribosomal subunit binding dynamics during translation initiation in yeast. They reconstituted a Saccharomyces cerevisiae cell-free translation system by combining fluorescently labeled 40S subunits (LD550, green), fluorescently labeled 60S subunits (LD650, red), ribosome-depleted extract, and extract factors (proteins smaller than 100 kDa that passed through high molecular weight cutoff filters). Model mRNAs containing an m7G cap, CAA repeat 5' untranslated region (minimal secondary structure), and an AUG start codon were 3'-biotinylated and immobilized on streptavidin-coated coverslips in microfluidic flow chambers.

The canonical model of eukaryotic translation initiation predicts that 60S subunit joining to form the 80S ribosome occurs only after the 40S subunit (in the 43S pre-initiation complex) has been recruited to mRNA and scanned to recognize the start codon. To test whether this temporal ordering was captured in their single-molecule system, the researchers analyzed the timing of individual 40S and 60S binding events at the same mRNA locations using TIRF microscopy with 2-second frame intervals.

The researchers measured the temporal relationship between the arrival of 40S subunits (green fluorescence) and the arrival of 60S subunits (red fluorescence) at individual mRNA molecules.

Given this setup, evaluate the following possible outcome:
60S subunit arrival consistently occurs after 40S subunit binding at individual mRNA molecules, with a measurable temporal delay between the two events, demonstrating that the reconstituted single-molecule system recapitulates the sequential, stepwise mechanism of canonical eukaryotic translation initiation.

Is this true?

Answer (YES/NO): YES